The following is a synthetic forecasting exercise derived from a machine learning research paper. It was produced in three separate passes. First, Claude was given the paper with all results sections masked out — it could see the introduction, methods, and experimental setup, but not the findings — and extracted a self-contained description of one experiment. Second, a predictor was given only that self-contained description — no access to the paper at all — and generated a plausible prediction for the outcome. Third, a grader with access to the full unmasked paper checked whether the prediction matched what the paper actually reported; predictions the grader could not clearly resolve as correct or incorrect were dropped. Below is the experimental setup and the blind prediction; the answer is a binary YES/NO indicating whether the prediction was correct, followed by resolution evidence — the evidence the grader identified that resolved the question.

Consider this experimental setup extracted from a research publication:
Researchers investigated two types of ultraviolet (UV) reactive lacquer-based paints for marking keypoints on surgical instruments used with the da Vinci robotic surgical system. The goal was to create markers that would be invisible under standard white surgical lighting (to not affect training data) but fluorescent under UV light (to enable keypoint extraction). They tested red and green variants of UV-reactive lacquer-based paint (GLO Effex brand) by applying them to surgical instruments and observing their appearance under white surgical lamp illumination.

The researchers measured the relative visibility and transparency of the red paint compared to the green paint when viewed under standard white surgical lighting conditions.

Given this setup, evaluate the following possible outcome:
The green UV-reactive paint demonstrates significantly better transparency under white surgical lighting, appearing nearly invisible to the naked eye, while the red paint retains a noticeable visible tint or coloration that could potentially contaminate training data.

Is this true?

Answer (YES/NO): NO